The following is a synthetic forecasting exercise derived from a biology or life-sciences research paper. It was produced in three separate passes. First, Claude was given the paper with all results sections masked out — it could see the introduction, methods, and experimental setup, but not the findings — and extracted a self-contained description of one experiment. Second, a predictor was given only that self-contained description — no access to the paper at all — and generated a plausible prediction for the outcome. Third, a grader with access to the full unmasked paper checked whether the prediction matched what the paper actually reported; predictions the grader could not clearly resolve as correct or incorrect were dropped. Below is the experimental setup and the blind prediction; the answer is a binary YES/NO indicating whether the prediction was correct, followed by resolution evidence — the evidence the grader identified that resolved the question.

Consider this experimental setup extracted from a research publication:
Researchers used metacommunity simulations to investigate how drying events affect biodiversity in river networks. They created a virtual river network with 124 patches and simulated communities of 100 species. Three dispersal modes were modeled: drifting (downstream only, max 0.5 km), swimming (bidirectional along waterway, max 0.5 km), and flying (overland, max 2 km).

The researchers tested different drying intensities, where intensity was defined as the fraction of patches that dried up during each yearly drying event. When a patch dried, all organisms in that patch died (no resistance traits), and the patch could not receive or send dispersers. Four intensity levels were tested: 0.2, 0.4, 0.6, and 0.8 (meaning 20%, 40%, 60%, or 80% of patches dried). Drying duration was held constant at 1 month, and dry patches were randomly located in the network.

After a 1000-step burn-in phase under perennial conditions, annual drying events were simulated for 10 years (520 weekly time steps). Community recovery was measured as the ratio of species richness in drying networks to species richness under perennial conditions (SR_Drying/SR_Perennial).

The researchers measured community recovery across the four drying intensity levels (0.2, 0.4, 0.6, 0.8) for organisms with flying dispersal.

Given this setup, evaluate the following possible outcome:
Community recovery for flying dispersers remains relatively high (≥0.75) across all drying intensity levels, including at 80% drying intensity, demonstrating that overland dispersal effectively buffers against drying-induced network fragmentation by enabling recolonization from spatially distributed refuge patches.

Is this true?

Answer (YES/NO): NO